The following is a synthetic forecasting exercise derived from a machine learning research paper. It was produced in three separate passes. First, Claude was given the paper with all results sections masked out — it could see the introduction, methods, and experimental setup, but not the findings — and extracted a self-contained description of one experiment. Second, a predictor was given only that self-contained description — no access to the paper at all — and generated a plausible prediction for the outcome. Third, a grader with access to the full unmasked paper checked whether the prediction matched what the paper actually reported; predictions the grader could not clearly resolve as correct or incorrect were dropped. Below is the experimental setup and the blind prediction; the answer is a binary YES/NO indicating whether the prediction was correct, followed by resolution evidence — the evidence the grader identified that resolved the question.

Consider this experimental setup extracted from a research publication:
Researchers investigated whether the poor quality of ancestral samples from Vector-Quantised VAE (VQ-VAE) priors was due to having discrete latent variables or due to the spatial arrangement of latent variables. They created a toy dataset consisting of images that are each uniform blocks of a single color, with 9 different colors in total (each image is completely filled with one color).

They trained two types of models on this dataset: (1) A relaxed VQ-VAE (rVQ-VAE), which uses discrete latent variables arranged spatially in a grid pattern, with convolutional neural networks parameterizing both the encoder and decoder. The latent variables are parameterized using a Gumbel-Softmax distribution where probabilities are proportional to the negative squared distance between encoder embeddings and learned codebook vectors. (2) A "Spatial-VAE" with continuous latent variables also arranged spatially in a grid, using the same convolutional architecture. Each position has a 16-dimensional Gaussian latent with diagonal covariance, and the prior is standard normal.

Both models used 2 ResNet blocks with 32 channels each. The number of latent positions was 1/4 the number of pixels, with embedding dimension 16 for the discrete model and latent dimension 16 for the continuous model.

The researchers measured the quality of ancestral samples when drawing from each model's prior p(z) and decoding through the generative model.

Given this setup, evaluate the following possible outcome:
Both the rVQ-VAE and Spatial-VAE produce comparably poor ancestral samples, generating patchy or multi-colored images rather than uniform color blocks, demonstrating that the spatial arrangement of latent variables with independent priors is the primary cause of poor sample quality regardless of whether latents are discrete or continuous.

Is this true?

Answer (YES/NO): YES